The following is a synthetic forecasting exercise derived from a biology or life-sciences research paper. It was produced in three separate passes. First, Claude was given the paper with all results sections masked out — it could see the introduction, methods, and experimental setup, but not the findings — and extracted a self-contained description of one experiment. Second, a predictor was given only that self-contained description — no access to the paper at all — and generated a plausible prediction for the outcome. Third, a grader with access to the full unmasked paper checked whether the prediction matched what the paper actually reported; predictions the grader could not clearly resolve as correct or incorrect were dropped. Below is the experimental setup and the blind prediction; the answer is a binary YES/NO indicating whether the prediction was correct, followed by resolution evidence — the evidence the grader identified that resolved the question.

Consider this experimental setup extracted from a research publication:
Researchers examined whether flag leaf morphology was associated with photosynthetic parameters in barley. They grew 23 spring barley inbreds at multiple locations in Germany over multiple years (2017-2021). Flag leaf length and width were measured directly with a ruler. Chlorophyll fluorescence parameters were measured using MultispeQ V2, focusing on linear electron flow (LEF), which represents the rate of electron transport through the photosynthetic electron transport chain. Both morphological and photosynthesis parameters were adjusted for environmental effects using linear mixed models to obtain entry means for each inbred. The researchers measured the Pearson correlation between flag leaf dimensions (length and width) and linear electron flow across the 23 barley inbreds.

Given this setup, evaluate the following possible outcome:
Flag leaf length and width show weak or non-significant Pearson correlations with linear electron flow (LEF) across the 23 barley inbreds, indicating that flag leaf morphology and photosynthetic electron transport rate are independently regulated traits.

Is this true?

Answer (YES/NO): NO